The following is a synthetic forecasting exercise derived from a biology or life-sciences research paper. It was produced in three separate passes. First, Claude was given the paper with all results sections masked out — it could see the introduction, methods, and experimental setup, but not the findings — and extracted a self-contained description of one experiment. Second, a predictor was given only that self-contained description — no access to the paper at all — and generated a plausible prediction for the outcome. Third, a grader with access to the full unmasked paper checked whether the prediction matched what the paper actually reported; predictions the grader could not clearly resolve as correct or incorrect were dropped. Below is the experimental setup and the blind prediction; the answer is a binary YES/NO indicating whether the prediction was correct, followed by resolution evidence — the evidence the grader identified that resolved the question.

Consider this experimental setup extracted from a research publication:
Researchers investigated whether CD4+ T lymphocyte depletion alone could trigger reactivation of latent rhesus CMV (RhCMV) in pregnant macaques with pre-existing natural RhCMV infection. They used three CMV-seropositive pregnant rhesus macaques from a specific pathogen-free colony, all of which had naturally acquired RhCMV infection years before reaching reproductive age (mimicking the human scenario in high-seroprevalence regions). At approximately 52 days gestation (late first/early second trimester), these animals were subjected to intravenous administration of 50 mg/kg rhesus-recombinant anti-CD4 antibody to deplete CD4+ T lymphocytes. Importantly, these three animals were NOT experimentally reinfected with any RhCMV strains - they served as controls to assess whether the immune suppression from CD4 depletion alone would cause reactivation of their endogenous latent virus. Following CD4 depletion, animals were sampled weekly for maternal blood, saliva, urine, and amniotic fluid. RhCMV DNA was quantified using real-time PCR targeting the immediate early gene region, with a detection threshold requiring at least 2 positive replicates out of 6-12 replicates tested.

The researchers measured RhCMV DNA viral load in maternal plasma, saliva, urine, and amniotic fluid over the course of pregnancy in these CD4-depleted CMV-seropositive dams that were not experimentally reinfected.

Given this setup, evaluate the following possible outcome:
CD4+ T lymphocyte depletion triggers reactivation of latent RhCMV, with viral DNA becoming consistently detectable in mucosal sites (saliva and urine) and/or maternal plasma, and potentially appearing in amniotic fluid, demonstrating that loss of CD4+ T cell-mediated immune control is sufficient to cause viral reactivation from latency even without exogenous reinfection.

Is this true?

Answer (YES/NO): NO